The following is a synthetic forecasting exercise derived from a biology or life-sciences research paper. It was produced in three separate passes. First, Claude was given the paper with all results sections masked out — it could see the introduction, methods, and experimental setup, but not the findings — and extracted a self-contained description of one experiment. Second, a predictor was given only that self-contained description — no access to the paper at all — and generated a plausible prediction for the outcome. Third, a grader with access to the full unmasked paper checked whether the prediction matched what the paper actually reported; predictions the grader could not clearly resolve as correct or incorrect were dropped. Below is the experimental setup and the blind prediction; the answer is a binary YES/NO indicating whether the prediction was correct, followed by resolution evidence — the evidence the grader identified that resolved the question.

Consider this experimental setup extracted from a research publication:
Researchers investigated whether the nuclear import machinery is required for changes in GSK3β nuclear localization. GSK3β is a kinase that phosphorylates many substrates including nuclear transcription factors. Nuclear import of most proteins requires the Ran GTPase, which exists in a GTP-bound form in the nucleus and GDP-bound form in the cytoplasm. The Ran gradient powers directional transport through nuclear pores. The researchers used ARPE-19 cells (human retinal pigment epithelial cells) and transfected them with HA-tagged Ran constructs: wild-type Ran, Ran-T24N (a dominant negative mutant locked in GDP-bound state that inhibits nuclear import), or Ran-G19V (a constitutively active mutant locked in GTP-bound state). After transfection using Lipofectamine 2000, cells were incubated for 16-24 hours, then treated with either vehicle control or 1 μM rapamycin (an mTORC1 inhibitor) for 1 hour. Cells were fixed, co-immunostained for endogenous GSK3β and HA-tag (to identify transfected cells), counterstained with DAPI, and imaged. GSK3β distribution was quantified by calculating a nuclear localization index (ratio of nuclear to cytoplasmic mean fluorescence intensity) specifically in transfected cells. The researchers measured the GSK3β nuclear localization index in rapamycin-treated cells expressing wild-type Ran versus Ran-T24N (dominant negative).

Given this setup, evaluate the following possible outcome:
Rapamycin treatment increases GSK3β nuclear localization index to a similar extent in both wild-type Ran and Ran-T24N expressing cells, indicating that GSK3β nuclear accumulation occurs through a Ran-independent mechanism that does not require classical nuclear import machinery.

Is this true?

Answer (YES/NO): NO